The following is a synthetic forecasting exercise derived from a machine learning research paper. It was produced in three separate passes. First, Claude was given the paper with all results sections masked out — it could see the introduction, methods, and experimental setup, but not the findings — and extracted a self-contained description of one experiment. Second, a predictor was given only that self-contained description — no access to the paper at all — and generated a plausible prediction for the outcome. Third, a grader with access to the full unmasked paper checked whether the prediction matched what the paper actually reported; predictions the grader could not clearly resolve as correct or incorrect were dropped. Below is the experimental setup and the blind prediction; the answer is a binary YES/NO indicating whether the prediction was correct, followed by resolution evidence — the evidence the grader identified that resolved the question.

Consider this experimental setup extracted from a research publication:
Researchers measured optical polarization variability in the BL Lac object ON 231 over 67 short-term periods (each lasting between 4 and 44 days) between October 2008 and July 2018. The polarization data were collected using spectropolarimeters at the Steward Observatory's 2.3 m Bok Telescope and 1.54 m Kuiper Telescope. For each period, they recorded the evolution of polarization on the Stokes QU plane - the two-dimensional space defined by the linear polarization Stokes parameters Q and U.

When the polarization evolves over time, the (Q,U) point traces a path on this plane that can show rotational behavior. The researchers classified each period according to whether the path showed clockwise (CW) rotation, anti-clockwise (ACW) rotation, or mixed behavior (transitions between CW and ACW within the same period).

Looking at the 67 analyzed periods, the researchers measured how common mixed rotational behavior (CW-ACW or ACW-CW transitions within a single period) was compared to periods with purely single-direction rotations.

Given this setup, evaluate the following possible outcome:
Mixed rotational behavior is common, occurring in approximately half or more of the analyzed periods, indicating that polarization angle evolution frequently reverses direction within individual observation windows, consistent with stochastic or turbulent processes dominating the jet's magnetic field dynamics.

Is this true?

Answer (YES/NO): NO